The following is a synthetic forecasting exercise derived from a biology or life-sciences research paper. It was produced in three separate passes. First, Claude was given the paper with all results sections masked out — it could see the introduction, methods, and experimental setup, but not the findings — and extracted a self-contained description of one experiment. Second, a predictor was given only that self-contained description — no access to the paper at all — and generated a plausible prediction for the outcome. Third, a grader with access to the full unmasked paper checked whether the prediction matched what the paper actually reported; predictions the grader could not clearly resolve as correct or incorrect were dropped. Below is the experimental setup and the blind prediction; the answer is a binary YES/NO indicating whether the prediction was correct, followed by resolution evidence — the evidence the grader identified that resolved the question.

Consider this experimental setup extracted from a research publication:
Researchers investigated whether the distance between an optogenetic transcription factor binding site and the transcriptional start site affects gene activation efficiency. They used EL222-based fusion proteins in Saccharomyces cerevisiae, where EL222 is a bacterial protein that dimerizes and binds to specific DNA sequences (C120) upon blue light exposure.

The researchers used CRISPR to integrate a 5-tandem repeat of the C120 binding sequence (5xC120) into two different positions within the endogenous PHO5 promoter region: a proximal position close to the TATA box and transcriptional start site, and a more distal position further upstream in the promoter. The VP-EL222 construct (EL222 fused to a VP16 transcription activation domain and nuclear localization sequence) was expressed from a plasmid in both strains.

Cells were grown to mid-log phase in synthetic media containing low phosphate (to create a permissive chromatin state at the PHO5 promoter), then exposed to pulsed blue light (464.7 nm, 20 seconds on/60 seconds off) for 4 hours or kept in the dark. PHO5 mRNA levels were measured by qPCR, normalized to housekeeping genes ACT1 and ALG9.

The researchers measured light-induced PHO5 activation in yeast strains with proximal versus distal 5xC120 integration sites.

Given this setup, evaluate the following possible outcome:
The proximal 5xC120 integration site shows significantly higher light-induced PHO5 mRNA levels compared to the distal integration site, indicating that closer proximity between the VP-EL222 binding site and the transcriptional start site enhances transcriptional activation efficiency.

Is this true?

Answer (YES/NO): YES